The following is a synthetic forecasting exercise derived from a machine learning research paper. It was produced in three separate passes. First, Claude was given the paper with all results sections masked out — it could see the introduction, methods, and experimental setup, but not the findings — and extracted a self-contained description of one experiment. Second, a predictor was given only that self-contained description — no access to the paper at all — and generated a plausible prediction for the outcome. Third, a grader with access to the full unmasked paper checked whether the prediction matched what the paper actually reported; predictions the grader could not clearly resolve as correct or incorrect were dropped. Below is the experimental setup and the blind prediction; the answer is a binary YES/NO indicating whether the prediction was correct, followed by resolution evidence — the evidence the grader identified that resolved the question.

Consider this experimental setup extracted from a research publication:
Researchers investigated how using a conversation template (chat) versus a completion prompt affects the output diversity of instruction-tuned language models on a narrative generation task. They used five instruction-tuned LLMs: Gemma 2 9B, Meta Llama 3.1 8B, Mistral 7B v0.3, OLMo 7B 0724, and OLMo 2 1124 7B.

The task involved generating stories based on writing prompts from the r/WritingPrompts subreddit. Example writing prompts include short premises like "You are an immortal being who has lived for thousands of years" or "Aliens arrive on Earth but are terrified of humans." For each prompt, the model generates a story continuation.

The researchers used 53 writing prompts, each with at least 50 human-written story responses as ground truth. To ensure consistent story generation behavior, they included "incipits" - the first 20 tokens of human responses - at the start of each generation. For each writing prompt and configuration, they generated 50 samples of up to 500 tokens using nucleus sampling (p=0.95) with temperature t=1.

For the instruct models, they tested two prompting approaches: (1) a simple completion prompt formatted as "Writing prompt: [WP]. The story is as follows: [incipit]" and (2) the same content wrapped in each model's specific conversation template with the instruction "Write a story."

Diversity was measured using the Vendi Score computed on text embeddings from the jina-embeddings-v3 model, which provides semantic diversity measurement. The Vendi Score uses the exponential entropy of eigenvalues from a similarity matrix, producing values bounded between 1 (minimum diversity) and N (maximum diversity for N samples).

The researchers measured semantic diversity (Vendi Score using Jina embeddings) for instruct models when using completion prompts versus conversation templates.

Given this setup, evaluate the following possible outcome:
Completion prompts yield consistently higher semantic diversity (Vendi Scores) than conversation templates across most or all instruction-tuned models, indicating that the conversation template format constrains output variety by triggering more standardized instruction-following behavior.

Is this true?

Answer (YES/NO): YES